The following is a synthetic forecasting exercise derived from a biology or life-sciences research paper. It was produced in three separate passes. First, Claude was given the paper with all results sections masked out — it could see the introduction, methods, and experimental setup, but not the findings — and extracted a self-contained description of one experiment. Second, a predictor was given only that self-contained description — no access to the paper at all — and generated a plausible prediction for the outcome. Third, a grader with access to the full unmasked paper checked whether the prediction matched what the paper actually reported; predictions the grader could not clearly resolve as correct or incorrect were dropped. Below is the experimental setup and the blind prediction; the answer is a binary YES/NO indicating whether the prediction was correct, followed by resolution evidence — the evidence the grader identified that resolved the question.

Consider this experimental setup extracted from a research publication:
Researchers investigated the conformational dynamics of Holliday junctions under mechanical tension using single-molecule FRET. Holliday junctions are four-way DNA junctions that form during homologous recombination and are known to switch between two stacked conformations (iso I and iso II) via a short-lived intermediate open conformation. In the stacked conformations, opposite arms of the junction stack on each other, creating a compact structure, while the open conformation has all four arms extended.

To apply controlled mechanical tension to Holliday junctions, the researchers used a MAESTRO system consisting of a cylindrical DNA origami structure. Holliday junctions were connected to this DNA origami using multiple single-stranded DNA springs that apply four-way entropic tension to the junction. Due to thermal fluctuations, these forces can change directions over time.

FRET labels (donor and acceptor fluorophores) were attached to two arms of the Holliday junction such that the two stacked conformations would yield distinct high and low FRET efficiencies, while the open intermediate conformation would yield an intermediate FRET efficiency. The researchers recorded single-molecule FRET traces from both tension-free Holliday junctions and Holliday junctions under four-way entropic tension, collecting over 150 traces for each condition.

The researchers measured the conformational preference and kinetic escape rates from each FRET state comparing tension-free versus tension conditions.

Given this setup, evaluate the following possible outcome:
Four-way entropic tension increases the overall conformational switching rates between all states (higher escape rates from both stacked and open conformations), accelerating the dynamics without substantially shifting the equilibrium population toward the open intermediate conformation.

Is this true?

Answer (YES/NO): NO